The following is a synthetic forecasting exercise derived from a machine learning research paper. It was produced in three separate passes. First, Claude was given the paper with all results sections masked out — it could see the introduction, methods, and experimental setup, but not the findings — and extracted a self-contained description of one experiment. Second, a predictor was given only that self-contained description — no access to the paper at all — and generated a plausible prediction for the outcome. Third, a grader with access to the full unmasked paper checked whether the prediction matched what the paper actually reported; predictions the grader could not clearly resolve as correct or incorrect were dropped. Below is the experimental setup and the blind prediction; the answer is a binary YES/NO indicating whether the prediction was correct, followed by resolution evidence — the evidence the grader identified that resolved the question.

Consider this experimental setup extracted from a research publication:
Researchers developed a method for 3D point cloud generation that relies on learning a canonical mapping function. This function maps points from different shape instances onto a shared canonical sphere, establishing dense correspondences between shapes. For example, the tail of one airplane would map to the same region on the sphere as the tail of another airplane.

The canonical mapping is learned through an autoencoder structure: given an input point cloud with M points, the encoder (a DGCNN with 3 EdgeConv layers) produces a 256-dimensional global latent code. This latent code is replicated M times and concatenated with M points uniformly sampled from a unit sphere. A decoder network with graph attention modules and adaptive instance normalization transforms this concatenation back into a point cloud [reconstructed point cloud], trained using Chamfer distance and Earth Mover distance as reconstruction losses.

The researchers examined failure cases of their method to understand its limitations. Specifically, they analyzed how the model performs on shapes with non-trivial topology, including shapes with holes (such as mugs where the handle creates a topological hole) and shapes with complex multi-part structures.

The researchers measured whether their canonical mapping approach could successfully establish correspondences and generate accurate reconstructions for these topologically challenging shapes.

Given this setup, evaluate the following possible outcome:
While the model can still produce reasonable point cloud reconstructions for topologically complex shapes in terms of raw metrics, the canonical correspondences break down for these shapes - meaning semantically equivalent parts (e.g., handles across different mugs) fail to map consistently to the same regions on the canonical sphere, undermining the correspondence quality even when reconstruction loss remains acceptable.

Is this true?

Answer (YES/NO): NO